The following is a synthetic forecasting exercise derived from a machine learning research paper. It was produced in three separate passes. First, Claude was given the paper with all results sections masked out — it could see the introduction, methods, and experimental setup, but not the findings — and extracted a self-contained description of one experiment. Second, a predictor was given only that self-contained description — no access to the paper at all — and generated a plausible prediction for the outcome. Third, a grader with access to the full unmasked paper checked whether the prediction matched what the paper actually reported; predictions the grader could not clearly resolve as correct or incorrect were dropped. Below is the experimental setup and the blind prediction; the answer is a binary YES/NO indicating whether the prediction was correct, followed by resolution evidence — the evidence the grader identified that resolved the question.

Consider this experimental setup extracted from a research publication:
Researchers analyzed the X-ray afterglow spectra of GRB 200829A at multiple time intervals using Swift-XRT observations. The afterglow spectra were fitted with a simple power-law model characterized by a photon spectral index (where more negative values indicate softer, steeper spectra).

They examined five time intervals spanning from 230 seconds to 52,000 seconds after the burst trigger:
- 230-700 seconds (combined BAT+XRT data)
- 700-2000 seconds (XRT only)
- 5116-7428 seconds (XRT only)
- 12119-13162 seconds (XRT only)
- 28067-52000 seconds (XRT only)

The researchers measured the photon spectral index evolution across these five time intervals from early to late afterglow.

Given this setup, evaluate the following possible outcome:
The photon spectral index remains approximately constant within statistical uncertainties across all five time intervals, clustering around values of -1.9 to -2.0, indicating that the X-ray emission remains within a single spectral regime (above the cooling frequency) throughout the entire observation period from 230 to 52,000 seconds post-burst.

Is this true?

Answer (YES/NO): NO